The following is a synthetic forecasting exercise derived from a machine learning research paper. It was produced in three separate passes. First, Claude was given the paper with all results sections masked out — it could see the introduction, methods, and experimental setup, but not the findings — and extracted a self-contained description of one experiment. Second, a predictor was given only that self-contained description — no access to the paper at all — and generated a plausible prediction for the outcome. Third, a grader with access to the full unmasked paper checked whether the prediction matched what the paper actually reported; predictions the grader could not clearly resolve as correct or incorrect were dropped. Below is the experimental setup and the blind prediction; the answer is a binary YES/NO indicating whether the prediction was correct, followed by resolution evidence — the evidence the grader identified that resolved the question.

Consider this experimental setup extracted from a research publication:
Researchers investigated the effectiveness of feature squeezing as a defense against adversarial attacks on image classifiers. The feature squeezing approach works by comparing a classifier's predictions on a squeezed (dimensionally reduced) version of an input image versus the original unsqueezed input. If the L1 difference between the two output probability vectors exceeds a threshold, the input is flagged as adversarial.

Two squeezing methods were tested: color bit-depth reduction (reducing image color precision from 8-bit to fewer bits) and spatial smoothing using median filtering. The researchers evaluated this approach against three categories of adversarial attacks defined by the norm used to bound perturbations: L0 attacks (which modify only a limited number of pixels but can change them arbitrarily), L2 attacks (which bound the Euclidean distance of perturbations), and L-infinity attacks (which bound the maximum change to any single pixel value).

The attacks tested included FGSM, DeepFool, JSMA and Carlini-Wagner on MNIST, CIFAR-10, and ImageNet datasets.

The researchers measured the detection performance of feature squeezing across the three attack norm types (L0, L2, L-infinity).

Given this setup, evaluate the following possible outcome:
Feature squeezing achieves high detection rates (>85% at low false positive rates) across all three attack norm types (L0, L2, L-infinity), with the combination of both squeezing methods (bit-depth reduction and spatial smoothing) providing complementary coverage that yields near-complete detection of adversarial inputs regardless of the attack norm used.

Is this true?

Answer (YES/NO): NO